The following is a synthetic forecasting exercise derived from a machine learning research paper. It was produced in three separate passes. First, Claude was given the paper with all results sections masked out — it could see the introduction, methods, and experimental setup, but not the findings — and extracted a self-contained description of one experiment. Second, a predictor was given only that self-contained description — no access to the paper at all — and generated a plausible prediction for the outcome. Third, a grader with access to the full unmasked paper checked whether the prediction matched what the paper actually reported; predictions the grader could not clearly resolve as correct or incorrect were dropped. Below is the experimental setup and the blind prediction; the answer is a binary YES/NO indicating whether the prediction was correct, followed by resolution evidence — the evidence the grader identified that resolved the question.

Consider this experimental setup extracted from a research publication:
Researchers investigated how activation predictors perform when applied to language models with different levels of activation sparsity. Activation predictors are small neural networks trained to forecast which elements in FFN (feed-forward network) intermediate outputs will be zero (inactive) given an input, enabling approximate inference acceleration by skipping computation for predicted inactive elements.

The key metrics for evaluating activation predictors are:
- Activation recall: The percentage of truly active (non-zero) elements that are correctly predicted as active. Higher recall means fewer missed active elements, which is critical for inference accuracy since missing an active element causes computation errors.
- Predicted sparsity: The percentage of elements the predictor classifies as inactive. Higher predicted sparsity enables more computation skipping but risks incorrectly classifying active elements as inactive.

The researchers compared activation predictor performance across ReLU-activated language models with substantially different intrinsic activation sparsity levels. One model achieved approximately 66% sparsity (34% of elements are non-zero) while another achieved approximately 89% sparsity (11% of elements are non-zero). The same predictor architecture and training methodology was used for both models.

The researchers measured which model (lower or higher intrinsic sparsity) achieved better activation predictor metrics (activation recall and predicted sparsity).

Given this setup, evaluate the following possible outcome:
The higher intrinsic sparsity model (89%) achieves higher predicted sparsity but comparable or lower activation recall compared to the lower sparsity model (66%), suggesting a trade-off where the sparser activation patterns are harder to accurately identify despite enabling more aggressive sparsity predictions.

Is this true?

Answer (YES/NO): NO